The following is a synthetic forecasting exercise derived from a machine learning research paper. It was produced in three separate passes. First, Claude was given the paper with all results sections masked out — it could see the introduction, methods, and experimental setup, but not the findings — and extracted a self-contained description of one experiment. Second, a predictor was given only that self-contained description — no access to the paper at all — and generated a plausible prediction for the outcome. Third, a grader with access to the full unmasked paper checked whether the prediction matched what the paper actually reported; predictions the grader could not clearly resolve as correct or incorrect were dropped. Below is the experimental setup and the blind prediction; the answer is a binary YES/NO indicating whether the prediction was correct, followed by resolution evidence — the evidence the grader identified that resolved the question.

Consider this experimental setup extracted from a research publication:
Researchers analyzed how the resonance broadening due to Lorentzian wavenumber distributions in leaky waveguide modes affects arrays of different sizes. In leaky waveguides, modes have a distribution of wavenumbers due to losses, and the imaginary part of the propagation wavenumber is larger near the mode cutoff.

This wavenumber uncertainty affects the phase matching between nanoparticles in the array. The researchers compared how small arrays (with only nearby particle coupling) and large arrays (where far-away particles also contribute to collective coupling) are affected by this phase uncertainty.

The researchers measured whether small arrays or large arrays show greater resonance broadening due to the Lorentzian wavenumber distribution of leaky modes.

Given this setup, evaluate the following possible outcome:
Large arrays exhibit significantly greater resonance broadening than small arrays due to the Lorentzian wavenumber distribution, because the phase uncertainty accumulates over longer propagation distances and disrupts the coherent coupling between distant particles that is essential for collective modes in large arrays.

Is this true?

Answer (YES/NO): YES